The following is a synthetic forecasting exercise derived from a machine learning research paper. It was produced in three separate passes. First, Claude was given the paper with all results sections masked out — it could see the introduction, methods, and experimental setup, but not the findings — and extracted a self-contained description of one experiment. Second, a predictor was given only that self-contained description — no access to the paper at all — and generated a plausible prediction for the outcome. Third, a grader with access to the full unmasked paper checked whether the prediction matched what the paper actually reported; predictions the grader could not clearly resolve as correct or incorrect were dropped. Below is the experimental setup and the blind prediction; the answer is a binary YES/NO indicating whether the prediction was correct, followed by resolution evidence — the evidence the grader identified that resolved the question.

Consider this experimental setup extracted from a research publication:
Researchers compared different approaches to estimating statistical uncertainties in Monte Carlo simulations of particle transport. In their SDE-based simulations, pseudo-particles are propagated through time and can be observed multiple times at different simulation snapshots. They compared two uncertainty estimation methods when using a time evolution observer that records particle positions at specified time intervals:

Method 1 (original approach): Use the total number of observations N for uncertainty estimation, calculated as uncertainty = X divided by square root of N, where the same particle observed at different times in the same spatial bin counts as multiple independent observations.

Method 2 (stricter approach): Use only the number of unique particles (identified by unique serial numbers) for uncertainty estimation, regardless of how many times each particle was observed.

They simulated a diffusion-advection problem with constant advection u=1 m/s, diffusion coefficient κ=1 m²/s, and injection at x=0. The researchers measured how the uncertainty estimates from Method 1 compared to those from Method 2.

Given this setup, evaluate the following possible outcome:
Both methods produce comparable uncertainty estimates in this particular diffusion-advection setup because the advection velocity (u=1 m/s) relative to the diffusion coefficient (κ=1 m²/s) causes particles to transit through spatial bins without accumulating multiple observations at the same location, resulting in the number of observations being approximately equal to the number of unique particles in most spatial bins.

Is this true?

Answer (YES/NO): NO